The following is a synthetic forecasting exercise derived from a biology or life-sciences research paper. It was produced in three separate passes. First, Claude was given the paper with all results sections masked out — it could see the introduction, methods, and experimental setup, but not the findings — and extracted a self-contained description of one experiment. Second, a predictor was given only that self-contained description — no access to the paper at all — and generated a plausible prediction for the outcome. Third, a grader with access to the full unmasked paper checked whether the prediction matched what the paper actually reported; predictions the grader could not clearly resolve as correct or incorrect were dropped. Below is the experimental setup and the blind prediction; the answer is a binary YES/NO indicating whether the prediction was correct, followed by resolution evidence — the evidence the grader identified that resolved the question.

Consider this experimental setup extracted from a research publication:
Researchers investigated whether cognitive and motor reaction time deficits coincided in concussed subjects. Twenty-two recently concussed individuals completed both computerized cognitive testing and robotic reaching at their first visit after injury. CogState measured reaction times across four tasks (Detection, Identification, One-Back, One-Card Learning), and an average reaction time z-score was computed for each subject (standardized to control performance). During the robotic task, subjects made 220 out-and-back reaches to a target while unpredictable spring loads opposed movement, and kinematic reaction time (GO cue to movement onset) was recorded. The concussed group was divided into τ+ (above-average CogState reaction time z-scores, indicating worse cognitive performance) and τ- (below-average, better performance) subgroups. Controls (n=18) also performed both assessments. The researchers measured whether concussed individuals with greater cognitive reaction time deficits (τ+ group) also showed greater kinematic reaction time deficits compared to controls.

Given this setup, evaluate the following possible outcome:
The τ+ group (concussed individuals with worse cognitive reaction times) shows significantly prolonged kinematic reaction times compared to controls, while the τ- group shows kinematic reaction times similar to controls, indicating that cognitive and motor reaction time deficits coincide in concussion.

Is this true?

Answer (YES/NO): NO